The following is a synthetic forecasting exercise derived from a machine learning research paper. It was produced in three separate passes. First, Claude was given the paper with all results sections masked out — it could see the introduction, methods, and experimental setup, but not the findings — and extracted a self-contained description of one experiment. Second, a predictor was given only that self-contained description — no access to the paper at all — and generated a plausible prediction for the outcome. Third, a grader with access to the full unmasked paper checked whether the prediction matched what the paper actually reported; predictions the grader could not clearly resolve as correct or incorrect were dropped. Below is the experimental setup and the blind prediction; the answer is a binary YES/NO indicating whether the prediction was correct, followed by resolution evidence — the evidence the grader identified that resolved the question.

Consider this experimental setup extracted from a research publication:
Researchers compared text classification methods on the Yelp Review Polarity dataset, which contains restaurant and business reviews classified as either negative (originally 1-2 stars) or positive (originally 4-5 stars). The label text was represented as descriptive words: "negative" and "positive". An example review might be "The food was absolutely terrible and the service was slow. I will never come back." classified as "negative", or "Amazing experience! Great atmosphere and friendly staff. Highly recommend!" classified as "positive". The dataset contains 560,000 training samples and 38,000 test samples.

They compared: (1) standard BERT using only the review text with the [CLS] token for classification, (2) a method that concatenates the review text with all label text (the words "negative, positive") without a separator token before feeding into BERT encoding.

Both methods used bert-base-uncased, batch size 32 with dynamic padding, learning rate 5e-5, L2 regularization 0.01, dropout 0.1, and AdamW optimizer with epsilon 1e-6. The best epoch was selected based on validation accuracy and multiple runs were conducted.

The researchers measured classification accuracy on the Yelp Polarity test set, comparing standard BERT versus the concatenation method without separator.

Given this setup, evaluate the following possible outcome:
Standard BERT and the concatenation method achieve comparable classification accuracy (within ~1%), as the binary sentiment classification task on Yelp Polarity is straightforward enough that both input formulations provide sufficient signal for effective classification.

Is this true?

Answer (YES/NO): NO